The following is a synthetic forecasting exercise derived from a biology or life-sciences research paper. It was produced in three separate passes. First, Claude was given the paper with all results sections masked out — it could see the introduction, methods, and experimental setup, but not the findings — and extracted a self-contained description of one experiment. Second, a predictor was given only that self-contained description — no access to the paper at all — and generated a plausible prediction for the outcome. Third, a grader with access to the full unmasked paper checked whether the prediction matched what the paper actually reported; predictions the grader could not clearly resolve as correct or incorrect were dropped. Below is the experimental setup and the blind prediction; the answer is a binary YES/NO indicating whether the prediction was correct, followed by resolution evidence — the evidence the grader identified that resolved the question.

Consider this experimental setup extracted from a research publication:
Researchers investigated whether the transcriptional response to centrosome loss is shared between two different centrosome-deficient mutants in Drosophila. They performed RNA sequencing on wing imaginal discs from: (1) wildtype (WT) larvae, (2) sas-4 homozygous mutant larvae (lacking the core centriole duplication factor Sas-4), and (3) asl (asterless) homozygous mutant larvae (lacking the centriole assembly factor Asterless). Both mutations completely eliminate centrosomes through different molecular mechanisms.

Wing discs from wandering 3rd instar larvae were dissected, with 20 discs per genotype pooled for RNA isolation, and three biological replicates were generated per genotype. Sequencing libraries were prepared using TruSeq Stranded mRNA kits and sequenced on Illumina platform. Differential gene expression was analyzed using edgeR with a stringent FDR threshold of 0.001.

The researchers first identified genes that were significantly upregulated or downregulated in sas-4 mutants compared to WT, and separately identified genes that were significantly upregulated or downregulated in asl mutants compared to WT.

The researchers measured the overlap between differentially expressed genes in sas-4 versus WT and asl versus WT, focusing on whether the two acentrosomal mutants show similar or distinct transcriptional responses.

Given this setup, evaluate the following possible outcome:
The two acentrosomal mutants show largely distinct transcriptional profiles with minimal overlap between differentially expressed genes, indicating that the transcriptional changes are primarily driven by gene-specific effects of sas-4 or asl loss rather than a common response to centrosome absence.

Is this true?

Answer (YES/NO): NO